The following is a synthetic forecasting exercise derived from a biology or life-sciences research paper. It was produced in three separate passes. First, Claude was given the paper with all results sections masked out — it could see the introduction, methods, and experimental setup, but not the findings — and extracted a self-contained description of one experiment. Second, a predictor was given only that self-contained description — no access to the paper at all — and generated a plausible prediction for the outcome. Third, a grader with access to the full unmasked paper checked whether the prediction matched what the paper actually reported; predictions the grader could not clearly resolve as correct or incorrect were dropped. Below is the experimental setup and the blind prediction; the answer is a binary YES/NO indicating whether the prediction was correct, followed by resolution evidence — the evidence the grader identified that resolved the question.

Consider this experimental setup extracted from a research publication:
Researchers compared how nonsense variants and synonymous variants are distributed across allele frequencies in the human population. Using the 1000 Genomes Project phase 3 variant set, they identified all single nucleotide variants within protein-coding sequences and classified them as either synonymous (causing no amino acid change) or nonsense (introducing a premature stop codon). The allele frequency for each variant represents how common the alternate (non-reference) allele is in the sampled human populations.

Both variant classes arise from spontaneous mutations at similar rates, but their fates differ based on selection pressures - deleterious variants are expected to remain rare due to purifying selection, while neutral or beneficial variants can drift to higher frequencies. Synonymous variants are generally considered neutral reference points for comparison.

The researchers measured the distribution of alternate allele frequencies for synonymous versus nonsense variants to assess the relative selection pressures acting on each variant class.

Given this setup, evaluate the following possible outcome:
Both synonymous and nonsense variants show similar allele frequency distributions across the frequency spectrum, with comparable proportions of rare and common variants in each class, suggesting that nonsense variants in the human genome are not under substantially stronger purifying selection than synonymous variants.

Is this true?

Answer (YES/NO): NO